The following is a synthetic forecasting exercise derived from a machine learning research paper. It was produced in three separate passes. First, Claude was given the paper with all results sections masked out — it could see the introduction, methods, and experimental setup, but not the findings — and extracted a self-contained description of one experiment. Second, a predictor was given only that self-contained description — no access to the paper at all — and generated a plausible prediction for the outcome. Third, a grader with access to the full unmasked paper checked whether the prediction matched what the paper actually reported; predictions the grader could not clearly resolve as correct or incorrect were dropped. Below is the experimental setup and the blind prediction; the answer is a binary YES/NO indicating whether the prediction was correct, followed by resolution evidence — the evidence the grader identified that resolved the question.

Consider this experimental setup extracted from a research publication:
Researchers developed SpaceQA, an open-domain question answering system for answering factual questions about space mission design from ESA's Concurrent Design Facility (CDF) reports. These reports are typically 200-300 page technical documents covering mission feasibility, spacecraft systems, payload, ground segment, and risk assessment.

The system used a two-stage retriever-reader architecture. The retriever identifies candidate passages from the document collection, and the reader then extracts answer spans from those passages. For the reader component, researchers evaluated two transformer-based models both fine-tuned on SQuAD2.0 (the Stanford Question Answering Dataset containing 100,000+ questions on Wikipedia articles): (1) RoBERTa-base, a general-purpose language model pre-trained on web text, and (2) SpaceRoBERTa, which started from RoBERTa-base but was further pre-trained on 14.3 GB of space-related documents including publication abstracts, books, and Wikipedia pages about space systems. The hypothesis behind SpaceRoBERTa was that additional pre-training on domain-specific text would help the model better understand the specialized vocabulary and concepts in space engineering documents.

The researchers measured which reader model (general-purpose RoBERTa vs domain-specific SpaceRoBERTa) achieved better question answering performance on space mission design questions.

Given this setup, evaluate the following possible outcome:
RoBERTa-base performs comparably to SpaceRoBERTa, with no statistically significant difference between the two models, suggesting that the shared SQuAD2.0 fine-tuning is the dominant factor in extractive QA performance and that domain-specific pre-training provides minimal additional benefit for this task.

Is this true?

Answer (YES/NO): NO